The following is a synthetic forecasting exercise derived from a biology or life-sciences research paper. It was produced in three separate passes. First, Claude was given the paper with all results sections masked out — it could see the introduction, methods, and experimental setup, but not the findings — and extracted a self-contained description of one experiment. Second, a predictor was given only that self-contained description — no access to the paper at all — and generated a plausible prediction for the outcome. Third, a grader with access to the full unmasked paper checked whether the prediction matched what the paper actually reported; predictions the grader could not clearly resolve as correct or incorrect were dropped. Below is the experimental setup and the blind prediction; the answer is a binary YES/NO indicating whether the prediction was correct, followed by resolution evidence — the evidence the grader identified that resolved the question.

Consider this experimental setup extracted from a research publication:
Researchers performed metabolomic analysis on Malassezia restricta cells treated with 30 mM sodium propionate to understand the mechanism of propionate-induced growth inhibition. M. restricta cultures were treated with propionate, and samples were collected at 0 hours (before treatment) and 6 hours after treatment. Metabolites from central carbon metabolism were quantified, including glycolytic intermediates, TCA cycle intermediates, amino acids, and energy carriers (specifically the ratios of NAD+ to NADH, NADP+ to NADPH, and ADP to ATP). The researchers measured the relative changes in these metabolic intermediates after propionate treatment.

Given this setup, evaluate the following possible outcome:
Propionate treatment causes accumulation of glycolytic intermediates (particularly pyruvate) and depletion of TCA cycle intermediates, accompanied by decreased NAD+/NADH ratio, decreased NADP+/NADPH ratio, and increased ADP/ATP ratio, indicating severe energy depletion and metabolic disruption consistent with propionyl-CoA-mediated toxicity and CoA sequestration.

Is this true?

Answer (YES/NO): NO